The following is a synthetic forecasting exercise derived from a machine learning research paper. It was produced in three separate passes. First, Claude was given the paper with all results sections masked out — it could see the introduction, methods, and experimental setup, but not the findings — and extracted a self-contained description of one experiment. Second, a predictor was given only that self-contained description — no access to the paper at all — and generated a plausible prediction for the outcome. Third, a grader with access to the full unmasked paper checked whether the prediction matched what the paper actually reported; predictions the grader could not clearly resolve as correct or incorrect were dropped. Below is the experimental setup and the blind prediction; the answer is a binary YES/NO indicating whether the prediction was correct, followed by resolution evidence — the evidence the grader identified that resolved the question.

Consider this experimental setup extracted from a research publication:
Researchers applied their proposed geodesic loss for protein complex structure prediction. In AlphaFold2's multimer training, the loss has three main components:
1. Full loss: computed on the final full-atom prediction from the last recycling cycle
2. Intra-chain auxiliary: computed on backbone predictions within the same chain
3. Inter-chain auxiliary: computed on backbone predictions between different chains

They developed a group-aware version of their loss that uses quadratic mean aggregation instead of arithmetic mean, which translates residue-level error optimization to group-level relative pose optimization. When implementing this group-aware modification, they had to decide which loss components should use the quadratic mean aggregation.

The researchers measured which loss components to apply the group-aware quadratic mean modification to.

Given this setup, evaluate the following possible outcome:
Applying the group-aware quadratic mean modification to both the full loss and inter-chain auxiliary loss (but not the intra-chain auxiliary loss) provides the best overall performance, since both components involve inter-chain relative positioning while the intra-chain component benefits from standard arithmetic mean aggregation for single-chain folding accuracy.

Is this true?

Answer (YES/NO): NO